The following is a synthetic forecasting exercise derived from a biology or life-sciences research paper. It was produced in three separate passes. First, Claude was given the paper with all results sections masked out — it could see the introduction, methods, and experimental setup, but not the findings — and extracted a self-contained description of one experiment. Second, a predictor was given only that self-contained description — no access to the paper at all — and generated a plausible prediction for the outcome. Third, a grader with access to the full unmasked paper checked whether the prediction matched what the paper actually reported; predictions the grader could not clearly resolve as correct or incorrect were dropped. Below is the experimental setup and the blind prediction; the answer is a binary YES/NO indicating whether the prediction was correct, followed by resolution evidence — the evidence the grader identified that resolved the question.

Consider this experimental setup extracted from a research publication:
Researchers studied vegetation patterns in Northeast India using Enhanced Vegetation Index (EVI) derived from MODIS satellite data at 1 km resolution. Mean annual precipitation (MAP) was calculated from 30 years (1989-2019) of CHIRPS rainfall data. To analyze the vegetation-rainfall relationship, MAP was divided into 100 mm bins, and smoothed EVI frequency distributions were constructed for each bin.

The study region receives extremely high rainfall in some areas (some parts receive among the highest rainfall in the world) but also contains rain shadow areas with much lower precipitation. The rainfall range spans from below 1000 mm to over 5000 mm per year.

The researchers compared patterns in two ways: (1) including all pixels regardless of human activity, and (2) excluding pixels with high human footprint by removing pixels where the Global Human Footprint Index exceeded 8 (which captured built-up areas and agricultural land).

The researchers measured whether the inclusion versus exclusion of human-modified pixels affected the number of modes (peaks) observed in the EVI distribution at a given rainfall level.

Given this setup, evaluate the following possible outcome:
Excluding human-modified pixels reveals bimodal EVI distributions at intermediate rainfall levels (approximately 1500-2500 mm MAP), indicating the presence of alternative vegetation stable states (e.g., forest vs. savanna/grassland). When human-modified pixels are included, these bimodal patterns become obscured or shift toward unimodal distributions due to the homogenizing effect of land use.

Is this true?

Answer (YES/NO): NO